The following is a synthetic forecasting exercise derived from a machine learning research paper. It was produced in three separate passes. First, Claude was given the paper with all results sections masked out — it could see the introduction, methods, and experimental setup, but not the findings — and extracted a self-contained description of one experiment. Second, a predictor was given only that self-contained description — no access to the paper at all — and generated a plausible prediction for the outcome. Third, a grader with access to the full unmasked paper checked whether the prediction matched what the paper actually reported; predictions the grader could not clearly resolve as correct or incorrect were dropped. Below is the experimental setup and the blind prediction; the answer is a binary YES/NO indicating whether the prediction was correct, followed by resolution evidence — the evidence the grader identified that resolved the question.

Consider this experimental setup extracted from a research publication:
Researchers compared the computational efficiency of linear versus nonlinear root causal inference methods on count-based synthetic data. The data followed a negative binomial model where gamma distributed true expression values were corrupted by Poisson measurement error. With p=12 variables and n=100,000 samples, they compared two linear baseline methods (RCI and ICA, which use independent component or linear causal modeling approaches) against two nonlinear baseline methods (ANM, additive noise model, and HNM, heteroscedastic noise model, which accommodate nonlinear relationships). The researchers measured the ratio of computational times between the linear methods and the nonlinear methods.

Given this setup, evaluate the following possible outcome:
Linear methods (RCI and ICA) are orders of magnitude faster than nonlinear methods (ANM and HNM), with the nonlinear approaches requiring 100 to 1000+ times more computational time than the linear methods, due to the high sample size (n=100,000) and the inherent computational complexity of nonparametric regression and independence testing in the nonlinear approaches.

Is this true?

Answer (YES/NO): YES